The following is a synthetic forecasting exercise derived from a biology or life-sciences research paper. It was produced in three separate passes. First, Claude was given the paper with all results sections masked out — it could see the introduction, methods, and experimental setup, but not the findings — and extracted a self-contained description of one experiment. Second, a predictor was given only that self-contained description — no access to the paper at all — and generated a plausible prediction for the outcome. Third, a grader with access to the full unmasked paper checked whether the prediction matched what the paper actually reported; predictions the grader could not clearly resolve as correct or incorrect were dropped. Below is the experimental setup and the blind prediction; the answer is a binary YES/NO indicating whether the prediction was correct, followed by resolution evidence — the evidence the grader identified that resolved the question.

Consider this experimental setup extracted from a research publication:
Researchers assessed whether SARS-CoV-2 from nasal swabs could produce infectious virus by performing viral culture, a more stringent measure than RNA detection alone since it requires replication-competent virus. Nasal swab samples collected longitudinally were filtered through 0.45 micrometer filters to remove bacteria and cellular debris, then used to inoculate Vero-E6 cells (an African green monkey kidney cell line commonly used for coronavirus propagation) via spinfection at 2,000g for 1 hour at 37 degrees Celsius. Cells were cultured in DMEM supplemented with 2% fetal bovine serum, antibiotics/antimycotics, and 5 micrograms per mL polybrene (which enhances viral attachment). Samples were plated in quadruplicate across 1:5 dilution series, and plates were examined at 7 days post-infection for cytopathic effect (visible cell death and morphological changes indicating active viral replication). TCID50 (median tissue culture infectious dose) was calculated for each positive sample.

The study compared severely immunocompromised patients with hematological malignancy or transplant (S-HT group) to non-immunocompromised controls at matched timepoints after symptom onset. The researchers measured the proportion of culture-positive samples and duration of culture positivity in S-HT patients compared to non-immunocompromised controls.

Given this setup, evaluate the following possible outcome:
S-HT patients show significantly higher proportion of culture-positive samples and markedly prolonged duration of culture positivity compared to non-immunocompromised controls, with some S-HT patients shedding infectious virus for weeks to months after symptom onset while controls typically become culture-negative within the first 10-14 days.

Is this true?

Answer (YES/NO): YES